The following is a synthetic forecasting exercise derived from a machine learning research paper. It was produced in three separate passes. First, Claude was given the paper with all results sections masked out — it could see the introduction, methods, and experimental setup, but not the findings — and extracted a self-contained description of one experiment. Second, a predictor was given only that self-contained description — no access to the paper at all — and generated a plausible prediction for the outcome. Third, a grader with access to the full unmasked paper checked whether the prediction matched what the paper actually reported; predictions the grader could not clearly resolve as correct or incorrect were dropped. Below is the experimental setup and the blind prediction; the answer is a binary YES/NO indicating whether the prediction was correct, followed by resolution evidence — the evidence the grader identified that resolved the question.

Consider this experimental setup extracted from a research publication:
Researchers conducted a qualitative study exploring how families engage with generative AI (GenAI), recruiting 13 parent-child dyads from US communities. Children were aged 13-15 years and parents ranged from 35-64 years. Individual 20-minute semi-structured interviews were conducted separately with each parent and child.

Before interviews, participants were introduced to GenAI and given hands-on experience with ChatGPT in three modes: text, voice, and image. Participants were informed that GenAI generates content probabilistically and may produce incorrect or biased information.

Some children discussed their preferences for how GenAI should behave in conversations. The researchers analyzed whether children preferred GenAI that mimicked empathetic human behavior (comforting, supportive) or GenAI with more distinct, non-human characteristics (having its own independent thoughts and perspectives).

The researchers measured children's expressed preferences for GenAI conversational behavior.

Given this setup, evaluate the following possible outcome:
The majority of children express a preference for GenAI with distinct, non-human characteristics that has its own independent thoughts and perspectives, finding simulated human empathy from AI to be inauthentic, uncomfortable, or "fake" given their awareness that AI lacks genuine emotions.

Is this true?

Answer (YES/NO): NO